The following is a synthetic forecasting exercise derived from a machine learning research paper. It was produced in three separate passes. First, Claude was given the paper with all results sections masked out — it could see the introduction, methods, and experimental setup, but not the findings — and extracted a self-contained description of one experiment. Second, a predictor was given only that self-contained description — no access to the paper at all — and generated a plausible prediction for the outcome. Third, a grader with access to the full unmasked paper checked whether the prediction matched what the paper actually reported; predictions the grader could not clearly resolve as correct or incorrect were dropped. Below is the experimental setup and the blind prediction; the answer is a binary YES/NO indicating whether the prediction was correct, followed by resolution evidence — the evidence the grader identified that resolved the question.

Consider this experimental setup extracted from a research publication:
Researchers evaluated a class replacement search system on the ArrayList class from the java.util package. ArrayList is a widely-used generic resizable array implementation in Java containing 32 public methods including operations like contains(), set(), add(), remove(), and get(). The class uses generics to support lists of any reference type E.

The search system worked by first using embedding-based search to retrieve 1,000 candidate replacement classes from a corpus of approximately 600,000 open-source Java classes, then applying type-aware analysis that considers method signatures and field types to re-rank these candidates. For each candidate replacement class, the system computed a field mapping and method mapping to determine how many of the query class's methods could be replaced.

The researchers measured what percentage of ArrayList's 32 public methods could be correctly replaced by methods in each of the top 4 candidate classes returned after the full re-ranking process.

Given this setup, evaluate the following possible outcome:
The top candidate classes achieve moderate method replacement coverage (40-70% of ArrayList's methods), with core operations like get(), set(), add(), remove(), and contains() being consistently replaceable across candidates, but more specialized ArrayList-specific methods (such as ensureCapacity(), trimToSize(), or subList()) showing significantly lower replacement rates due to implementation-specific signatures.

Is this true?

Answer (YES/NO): NO